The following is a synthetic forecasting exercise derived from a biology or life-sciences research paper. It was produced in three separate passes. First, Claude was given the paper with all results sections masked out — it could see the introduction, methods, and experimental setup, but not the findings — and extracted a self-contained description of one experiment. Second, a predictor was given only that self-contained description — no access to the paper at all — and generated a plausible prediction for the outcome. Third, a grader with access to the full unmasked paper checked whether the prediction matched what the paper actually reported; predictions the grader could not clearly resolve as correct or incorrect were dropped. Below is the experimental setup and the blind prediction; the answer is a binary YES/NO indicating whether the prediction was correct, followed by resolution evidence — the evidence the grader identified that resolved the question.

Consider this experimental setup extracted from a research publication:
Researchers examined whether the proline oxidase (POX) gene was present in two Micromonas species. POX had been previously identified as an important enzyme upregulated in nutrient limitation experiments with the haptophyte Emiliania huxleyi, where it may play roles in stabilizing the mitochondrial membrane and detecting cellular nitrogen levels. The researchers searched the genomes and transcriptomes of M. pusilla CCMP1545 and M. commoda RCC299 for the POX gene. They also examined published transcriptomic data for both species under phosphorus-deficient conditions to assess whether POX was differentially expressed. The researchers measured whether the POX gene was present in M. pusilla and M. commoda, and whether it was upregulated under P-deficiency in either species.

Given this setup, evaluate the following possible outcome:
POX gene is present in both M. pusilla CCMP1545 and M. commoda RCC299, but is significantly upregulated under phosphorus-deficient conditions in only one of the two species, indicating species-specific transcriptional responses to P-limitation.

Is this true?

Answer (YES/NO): NO